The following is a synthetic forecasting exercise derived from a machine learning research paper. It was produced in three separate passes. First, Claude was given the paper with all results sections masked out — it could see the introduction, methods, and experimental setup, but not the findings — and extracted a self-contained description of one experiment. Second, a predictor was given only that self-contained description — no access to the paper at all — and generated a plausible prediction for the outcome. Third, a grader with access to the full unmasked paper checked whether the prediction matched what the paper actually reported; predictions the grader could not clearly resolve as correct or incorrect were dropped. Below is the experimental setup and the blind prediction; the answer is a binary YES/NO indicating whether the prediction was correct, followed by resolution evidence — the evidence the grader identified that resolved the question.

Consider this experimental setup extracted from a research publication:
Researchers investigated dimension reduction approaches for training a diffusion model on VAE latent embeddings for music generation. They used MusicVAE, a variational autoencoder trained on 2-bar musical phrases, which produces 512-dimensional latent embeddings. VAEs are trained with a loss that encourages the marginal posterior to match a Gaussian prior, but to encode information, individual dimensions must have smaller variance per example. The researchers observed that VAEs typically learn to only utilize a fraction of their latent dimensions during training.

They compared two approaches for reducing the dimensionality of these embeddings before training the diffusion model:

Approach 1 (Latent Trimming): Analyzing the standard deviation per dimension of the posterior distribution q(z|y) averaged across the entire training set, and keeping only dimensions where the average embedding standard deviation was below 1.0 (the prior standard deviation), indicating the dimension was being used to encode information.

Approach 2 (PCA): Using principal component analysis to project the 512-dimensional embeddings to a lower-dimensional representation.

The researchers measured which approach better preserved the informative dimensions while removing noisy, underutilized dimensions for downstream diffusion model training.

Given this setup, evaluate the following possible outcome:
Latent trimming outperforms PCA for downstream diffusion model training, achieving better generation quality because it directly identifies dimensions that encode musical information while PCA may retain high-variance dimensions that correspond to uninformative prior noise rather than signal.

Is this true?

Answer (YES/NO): YES